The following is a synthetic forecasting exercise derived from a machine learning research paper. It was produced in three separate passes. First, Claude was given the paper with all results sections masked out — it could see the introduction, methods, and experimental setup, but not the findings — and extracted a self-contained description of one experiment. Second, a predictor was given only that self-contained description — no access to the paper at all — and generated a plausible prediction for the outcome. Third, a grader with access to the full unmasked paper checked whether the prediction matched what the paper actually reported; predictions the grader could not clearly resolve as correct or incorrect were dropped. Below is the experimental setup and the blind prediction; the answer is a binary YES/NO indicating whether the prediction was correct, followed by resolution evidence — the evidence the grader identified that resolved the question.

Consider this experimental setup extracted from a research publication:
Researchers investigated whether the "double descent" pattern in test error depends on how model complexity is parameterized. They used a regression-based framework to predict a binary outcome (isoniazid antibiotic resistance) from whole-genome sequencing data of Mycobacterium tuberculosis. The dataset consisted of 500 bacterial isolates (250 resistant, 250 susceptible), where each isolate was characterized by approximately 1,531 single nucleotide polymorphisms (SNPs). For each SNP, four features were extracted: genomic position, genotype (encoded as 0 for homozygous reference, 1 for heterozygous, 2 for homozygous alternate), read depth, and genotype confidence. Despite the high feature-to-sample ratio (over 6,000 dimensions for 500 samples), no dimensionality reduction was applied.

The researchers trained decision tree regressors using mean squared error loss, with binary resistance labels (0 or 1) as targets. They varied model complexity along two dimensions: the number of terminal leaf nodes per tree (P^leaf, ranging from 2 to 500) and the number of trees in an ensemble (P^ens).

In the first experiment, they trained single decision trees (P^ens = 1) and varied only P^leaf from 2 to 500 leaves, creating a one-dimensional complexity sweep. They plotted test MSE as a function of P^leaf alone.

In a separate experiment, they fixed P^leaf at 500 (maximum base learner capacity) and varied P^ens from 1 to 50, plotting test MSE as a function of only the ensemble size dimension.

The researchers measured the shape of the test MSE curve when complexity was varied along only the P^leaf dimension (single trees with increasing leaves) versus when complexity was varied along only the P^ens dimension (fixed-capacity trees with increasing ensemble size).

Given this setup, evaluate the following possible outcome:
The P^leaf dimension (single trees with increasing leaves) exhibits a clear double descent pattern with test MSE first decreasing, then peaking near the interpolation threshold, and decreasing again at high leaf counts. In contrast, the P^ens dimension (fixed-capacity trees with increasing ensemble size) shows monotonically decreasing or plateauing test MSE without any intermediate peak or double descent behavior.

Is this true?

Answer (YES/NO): NO